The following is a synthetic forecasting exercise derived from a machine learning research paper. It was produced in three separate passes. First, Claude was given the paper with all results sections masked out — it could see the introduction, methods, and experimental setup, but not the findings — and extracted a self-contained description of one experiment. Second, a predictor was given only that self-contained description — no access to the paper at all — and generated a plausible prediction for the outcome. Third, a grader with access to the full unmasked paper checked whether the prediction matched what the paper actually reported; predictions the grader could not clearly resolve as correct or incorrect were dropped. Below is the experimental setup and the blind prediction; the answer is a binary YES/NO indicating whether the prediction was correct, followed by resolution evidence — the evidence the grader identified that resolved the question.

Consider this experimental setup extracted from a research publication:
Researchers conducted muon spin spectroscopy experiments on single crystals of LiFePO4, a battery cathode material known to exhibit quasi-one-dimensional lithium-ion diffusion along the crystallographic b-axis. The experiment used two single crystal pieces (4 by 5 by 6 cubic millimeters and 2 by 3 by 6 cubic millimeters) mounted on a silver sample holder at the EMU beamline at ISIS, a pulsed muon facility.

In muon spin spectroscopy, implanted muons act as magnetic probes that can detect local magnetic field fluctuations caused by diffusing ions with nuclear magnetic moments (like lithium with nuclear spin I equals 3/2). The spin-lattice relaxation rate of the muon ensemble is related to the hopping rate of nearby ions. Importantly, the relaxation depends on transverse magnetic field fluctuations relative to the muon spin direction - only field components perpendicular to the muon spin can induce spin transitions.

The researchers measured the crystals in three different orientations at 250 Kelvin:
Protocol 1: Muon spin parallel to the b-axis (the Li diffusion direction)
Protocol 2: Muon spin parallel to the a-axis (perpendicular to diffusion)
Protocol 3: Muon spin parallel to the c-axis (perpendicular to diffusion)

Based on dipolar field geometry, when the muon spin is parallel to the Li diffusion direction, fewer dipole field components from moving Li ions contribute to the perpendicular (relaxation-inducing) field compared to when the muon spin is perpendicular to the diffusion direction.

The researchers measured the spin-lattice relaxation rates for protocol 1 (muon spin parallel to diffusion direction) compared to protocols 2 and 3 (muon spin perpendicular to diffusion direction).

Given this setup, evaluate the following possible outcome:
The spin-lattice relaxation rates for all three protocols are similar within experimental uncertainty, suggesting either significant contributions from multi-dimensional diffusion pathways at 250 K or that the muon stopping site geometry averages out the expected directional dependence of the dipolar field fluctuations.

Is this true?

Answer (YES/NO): NO